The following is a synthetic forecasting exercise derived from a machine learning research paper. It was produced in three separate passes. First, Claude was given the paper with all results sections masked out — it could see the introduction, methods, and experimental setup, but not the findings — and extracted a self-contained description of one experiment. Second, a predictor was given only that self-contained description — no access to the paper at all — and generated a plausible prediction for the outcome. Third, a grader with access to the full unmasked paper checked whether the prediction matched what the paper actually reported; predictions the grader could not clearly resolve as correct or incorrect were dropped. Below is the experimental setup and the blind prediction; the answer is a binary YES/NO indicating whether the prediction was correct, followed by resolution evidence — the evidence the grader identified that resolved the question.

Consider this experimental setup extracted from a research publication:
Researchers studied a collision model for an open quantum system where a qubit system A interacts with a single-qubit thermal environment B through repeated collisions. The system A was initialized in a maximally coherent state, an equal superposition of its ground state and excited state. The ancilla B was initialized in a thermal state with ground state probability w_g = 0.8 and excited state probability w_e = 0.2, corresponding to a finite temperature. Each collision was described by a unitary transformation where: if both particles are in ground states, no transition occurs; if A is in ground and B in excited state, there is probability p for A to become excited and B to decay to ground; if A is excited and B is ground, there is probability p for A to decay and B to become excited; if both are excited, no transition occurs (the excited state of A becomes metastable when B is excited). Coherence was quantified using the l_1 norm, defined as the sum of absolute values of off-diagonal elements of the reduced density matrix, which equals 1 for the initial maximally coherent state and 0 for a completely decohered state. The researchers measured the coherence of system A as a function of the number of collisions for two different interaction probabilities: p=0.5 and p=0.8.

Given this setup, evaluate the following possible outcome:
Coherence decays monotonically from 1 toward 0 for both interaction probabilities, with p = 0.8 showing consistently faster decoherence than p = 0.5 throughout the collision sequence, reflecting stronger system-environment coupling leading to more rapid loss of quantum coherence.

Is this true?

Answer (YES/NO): NO